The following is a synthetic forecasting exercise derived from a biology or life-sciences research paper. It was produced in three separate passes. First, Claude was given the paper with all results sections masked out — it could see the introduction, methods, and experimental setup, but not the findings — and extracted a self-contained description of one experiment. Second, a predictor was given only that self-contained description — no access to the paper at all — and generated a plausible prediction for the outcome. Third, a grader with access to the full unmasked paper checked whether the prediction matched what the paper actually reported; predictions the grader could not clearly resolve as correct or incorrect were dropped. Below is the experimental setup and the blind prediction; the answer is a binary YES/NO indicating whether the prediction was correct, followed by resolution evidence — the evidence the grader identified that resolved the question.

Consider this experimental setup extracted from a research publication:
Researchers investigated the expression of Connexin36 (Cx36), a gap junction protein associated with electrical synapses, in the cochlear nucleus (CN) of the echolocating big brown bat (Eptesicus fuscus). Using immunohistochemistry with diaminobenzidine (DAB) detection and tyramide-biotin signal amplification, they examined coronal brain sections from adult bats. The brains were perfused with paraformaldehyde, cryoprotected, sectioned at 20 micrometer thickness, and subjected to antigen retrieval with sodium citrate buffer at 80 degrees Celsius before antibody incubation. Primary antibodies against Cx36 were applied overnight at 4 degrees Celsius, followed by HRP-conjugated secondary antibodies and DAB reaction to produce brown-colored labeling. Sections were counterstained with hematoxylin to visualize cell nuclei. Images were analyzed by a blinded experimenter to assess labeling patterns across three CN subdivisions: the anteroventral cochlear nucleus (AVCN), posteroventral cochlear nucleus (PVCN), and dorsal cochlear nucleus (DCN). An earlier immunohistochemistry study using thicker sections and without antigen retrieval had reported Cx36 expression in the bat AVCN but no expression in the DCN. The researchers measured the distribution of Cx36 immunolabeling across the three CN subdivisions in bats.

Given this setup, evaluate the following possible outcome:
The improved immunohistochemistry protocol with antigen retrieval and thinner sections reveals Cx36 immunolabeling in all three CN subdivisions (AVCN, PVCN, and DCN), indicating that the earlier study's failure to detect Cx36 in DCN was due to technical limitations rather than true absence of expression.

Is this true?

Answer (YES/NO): YES